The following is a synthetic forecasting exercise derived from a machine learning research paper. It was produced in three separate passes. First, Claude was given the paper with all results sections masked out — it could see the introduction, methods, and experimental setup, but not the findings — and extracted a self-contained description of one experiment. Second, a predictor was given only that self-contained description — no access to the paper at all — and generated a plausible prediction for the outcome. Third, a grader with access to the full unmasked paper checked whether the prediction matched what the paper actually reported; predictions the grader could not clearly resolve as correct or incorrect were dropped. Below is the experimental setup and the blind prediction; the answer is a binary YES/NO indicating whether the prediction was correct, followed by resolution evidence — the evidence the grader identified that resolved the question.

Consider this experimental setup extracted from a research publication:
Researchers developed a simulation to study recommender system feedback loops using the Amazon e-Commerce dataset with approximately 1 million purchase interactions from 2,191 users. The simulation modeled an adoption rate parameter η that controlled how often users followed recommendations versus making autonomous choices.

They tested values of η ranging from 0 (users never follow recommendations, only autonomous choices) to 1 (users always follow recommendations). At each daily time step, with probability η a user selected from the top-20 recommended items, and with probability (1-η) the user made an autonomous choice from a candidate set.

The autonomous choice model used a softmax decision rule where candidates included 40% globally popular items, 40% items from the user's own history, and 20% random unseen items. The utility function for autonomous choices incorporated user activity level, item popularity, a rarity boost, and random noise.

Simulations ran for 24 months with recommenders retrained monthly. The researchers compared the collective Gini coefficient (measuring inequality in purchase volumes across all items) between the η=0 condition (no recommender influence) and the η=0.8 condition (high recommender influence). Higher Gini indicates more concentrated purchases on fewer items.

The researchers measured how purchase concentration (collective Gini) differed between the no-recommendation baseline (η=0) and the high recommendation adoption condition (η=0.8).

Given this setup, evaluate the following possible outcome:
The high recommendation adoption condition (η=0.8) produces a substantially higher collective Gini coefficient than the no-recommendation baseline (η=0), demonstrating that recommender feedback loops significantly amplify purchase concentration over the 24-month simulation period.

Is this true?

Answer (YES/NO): YES